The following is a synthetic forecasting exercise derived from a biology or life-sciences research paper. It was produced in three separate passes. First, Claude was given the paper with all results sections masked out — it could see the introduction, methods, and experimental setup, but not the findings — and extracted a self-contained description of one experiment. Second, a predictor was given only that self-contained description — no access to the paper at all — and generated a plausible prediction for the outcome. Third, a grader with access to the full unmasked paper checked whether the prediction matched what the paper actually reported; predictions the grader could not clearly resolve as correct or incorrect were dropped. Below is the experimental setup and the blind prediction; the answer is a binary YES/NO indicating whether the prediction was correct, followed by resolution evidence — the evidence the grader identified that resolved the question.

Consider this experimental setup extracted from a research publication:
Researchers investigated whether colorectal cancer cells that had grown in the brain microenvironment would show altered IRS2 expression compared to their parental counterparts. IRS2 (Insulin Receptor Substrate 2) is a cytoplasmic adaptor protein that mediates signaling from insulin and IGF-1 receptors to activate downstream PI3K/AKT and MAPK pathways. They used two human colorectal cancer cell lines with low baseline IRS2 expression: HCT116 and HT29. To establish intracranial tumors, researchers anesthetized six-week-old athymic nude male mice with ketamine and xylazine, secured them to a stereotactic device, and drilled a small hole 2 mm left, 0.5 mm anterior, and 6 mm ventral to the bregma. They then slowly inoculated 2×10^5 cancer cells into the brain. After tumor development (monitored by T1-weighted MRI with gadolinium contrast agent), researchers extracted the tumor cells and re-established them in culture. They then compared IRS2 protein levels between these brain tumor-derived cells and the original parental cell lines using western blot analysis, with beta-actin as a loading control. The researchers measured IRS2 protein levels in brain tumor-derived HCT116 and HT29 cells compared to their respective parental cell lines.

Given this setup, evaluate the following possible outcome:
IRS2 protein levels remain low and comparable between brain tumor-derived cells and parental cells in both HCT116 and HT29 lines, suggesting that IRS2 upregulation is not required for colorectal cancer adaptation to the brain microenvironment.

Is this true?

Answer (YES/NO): NO